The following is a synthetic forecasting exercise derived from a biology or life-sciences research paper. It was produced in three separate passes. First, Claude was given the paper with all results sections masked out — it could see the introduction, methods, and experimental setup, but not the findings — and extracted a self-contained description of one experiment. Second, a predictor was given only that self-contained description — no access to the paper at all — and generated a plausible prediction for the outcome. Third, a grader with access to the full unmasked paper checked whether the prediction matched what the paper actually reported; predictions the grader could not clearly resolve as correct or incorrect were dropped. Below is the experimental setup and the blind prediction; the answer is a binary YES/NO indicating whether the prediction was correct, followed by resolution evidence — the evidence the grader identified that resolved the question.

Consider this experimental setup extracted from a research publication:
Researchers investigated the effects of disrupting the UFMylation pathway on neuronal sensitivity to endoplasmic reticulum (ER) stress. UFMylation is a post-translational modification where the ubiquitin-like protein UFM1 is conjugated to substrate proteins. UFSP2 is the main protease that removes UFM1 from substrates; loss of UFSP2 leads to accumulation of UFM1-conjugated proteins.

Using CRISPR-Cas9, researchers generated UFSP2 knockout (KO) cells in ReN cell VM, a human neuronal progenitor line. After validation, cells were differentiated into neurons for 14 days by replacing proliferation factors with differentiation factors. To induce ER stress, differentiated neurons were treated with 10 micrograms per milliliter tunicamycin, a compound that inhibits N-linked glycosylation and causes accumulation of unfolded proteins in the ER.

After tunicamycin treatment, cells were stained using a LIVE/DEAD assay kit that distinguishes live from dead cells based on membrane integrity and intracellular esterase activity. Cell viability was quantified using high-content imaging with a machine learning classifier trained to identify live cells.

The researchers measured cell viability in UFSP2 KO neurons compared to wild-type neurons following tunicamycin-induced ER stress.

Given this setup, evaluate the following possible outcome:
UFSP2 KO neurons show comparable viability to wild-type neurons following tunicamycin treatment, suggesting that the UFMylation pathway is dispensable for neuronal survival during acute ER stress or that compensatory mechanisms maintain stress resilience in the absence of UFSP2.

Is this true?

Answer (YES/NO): NO